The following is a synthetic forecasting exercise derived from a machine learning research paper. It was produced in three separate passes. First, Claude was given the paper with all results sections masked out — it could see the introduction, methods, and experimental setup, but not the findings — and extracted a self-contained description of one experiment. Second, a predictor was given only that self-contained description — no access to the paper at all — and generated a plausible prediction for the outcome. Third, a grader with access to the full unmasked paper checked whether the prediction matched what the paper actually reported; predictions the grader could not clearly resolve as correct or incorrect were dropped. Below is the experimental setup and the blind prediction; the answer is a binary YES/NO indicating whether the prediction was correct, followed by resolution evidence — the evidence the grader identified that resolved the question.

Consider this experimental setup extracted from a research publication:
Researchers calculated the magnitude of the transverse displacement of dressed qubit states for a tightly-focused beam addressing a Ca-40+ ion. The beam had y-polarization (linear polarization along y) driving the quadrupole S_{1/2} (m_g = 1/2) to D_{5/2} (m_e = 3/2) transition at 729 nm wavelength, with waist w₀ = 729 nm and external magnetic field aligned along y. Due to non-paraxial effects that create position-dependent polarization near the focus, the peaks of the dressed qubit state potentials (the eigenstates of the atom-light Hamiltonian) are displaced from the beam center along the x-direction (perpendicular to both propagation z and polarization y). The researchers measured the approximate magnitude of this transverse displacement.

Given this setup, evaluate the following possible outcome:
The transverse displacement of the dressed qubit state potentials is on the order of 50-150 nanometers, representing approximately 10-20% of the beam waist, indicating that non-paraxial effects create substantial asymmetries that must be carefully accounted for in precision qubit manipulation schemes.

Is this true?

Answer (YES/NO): YES